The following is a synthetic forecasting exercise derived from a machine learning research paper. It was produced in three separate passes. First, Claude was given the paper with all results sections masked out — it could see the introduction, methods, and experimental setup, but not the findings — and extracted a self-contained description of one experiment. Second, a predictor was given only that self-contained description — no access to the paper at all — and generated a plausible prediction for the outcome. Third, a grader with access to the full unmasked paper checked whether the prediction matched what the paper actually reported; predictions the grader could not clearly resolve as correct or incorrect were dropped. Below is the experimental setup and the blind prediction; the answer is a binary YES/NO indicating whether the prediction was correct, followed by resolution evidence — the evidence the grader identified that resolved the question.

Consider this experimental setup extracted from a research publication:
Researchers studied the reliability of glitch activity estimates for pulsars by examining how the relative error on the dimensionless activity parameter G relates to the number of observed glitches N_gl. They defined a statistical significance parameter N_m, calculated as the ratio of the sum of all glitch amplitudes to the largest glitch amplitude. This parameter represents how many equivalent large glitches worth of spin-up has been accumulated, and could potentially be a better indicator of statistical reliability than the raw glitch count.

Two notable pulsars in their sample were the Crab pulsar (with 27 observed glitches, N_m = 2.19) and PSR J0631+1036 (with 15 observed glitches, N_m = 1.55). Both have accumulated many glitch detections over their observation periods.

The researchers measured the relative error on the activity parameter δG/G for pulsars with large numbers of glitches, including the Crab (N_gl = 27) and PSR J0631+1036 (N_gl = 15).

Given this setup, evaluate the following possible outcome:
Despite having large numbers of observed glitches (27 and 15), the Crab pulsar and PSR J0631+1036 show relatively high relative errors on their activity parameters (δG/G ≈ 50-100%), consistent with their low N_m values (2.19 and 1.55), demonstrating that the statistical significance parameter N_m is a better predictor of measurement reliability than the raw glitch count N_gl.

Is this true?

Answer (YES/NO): NO